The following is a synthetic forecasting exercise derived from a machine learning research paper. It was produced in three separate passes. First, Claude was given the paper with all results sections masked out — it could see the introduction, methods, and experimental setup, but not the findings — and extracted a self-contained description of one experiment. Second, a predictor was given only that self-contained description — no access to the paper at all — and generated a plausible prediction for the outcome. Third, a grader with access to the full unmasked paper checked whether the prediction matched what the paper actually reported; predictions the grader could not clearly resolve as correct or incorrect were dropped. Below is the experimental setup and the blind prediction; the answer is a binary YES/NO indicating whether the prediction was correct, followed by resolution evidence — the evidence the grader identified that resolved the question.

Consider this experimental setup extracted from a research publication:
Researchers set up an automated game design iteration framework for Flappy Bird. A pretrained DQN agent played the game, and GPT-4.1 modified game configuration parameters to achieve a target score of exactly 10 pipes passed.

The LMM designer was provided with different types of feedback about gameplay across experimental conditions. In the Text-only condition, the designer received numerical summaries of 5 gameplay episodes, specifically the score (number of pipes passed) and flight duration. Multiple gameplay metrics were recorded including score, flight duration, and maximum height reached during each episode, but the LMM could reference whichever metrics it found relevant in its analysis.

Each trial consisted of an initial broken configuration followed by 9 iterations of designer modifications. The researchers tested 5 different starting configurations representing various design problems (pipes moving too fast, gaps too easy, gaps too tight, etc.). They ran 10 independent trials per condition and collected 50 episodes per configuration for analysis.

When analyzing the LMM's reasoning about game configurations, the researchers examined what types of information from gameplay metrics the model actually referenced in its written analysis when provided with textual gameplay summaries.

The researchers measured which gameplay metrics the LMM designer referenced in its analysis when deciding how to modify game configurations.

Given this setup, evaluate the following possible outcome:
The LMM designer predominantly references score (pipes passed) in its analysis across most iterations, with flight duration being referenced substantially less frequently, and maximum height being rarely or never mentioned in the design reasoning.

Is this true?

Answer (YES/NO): NO